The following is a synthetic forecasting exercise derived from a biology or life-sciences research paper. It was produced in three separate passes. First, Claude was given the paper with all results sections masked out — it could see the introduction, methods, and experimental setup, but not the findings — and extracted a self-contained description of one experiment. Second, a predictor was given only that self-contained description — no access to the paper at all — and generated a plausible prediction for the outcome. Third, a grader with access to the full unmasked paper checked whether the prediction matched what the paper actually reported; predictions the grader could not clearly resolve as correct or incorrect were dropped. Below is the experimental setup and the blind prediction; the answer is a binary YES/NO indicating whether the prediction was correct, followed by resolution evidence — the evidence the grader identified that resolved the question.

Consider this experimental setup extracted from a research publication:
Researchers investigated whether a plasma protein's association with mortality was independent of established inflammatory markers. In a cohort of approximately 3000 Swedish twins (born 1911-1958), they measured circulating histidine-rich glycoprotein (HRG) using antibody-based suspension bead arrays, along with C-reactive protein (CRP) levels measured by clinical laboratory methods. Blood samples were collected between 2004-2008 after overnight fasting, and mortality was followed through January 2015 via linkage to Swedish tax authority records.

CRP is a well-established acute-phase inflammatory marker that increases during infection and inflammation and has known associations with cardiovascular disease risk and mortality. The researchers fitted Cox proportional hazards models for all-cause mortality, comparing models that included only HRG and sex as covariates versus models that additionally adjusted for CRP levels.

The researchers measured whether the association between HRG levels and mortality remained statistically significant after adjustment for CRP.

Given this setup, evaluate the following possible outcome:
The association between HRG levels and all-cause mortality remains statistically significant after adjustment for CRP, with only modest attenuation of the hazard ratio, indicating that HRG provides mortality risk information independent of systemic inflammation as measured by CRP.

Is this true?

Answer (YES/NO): YES